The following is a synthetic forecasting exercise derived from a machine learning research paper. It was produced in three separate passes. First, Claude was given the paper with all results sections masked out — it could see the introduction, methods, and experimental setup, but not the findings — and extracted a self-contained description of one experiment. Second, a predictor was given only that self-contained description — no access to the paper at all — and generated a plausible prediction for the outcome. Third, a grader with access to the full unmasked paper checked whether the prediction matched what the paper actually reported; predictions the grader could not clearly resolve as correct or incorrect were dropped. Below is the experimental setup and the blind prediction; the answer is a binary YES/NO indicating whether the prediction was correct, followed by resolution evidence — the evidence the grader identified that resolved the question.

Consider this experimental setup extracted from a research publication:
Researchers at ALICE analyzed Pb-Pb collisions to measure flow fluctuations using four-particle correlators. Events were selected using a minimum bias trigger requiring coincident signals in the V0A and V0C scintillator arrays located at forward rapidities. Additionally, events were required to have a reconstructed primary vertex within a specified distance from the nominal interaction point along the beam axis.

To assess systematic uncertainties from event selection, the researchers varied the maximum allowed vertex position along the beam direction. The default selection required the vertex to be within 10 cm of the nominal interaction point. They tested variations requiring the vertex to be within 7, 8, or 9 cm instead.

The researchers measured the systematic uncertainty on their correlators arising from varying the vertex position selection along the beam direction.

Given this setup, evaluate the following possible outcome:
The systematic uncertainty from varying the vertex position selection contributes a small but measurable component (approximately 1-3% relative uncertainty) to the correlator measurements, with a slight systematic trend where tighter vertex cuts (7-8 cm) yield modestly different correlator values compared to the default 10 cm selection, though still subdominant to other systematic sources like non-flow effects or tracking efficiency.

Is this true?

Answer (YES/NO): NO